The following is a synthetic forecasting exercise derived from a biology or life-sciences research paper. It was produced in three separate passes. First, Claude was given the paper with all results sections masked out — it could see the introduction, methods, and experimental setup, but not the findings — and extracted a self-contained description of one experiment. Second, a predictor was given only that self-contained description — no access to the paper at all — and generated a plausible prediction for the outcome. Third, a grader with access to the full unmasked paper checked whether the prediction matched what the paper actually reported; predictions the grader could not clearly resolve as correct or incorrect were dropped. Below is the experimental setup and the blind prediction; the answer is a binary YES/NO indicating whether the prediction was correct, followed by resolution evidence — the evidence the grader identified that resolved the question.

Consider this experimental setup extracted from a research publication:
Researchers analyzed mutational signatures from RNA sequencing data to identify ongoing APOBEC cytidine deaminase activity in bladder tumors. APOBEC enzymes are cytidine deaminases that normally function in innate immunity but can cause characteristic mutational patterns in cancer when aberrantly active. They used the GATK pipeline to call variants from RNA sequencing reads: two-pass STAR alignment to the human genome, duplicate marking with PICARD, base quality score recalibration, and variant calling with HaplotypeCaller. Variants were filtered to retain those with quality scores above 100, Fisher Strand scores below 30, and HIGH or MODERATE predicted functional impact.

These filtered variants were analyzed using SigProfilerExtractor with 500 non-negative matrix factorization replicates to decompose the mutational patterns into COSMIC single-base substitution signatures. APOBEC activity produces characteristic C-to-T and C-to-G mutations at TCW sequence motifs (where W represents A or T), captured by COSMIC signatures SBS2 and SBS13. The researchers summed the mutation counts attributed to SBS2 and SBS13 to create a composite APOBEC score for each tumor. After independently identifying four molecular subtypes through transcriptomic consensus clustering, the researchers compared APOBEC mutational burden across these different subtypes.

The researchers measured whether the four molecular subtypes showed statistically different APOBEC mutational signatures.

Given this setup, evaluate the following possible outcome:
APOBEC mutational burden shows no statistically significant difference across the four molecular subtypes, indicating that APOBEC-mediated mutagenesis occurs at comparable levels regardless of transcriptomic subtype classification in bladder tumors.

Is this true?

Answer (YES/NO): NO